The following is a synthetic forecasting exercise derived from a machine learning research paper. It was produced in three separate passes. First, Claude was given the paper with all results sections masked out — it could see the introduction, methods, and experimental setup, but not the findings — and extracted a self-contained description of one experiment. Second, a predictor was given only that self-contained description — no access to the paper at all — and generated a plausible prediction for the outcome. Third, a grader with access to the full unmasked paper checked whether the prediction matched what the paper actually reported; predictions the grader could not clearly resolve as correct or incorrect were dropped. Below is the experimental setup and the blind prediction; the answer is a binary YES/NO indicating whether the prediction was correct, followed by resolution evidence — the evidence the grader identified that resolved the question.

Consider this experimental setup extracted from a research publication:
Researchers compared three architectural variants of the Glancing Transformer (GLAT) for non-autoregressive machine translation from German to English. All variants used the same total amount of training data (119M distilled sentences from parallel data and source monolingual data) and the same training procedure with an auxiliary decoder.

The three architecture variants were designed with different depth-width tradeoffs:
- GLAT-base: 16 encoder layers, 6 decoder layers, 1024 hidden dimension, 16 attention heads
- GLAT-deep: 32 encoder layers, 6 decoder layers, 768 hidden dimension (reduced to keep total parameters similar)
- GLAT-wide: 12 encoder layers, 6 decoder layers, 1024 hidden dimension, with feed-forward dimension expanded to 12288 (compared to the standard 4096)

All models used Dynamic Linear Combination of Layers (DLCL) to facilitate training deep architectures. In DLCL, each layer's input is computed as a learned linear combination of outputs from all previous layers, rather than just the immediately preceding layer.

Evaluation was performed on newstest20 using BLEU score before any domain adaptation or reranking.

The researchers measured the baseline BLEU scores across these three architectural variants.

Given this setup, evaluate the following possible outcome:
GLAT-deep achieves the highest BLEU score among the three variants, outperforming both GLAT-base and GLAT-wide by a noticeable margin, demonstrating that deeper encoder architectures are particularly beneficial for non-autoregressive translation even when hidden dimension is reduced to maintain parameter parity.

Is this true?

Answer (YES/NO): NO